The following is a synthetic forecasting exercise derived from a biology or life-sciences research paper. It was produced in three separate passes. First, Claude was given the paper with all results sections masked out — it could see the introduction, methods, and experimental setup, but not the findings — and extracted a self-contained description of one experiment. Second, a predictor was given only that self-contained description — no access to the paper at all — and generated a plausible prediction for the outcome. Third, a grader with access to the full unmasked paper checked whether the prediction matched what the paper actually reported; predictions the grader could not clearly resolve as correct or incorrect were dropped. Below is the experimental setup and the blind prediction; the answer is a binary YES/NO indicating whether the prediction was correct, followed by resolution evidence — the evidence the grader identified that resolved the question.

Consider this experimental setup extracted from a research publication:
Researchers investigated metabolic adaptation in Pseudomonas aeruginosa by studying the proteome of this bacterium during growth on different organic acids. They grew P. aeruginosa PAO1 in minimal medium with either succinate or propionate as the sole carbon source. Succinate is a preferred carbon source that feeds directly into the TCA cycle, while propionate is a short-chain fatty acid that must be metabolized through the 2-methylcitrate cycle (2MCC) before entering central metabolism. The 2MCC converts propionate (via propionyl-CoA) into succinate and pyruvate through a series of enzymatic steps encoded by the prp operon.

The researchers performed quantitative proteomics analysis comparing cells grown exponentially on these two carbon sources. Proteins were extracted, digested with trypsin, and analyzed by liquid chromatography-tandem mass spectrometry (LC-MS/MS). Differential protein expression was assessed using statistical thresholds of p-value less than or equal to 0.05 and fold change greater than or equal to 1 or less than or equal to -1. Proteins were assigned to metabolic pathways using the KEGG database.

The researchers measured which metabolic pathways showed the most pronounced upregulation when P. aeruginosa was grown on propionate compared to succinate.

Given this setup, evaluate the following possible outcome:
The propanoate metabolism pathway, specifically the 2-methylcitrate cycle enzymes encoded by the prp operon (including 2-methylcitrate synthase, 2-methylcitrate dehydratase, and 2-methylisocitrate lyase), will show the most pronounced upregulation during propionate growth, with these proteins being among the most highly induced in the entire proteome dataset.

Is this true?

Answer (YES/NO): NO